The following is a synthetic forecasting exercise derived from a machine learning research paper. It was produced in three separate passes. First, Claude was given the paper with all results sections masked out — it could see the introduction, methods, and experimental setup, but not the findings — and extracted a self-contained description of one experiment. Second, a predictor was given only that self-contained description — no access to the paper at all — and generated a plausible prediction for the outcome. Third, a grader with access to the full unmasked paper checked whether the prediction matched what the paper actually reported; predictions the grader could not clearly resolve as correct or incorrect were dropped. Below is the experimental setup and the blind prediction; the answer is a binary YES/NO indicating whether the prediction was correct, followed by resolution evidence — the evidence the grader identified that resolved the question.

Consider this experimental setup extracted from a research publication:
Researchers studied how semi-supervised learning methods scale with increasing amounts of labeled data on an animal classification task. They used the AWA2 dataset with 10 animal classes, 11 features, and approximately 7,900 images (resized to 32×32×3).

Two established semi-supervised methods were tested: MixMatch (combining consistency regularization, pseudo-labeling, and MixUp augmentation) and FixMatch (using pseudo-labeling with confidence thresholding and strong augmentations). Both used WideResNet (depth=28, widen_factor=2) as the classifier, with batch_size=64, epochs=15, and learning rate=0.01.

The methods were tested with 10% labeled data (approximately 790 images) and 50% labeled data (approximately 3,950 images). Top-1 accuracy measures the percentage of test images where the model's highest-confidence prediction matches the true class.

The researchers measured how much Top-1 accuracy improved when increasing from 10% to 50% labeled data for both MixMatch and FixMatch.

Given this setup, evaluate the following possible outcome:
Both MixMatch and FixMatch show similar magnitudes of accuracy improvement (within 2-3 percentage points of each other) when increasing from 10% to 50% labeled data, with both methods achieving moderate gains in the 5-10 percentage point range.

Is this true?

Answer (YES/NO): NO